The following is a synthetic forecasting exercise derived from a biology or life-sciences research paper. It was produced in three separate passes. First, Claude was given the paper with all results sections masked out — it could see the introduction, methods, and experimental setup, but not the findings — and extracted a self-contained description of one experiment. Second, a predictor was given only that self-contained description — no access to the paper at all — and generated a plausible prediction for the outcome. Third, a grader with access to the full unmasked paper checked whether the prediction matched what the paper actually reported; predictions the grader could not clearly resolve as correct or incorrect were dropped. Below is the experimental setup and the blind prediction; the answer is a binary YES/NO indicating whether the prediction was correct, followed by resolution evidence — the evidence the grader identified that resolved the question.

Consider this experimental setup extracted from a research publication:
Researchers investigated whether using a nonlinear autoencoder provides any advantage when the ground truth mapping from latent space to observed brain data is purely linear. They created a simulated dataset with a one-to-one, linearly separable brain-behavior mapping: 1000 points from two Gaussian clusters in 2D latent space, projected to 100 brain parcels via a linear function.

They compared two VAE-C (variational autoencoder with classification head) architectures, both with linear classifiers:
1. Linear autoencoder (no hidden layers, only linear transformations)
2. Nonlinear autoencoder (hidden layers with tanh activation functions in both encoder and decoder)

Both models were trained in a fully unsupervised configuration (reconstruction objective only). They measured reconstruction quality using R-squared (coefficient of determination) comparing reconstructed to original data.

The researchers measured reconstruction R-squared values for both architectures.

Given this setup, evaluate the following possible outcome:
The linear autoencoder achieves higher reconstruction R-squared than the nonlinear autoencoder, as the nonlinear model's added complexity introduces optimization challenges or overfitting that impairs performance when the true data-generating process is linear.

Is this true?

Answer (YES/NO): NO